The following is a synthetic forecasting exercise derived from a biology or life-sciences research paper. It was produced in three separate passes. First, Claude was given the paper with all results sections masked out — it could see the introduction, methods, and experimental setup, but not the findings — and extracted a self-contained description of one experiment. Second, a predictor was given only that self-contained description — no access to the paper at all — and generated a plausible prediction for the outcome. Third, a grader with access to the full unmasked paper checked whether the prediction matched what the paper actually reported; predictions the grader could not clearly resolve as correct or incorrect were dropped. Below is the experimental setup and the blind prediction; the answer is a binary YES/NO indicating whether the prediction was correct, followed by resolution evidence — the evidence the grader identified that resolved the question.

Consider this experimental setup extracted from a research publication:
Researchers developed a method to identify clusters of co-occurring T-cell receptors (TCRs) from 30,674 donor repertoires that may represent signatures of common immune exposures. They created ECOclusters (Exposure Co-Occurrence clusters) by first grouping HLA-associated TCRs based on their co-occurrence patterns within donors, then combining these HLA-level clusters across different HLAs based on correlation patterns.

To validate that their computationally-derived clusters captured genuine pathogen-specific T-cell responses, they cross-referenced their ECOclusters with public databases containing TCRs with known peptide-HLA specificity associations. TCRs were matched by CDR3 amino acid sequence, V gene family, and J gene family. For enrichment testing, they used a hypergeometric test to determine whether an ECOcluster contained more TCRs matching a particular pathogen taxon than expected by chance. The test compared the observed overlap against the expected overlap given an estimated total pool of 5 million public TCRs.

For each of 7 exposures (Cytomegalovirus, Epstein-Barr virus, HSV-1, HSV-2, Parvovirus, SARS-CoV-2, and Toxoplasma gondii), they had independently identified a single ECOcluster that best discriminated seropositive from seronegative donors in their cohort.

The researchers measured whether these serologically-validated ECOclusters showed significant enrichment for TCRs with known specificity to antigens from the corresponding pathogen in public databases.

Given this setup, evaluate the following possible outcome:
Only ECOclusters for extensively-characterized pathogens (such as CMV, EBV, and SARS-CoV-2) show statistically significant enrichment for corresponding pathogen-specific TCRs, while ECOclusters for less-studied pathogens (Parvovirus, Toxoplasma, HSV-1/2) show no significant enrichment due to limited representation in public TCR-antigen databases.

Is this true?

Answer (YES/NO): NO